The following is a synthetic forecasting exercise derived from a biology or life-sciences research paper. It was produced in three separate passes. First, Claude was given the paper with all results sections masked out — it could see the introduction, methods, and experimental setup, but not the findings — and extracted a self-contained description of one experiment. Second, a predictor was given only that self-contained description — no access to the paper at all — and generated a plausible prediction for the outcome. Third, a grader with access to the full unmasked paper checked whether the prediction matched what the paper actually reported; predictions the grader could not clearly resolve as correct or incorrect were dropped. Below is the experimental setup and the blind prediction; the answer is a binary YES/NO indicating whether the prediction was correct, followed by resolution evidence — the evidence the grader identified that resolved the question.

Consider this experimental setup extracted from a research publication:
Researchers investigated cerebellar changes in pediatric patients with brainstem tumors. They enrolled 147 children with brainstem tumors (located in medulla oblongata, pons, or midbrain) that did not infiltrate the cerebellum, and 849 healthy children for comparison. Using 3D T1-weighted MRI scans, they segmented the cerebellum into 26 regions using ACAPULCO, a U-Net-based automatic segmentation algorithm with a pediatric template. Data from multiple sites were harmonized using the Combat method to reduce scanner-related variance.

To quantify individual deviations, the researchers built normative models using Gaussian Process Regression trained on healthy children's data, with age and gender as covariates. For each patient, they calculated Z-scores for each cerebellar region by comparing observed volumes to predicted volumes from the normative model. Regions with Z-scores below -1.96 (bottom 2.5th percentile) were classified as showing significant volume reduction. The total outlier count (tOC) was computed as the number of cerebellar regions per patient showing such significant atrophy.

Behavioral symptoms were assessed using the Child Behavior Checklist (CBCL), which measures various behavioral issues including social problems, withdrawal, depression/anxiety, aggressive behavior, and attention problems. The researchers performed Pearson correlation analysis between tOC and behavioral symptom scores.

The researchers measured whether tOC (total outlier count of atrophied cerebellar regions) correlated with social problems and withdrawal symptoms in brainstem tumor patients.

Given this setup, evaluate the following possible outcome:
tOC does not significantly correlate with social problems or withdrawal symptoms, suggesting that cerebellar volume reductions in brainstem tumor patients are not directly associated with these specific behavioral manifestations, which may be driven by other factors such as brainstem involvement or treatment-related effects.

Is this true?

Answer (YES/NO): NO